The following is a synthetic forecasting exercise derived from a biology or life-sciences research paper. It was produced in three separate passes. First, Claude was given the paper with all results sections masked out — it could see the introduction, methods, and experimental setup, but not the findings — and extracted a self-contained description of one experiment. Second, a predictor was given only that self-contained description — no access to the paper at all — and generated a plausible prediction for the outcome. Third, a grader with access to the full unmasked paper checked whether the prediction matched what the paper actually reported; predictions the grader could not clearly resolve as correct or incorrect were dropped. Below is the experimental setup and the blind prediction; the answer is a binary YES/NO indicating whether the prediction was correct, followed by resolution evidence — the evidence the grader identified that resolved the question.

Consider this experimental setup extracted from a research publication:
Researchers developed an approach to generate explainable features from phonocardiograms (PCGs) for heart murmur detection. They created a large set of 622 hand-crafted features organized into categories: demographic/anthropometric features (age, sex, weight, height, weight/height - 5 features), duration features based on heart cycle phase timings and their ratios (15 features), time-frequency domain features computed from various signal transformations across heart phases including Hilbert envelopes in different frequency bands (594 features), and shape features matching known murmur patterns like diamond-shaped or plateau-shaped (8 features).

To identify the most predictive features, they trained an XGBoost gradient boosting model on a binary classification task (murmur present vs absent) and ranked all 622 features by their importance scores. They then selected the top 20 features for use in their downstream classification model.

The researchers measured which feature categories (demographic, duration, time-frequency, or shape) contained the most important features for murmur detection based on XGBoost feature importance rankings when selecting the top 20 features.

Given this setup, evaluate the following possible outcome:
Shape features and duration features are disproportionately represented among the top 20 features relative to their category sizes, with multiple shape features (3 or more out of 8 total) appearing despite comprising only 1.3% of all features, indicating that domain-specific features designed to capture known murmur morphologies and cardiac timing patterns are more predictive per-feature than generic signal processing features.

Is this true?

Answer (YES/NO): NO